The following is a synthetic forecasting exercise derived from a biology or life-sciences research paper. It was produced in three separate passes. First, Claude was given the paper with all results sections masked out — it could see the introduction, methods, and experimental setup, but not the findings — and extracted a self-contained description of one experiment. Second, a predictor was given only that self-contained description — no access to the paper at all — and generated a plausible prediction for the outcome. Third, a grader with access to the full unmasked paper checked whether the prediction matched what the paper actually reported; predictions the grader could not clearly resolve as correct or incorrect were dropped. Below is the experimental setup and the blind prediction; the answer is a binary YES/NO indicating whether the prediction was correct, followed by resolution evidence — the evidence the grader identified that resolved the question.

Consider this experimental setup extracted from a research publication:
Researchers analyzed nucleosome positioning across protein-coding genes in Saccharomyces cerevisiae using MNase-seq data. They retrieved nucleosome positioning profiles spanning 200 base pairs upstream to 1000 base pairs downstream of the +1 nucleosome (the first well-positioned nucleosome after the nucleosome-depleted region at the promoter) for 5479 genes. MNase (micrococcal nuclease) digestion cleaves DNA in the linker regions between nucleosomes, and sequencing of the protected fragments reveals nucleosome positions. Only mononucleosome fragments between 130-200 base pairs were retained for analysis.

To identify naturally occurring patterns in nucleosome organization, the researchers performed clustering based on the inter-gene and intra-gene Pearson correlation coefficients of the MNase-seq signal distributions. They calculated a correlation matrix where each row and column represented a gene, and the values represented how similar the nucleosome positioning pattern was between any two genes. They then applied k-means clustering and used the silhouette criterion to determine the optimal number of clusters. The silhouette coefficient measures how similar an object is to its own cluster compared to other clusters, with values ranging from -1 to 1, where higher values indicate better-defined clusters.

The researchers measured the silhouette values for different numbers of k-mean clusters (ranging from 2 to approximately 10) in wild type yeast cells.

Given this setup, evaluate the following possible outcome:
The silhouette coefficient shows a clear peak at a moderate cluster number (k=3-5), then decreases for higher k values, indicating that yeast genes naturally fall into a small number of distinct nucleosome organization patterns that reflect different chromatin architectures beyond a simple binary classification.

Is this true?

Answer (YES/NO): NO